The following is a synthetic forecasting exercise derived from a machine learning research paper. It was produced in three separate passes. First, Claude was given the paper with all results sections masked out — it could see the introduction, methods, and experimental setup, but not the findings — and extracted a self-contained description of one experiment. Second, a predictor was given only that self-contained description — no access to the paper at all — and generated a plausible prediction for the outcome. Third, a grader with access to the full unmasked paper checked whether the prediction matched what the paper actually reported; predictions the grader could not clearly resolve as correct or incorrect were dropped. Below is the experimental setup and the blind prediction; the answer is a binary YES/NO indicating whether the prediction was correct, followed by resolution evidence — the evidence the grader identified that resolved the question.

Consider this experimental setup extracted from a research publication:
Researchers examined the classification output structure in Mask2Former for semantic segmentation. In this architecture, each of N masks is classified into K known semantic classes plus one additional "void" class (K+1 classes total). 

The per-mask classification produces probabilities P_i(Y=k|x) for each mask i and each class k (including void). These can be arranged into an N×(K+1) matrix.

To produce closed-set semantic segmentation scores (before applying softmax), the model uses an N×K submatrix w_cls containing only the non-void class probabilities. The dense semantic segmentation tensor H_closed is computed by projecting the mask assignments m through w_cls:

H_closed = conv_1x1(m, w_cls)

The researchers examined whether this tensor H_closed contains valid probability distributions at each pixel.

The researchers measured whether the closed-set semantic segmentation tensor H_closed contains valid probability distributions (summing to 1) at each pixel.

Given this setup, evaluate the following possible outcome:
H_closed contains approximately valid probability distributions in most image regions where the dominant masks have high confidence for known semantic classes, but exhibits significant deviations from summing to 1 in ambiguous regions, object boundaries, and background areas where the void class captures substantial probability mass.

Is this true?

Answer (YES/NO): NO